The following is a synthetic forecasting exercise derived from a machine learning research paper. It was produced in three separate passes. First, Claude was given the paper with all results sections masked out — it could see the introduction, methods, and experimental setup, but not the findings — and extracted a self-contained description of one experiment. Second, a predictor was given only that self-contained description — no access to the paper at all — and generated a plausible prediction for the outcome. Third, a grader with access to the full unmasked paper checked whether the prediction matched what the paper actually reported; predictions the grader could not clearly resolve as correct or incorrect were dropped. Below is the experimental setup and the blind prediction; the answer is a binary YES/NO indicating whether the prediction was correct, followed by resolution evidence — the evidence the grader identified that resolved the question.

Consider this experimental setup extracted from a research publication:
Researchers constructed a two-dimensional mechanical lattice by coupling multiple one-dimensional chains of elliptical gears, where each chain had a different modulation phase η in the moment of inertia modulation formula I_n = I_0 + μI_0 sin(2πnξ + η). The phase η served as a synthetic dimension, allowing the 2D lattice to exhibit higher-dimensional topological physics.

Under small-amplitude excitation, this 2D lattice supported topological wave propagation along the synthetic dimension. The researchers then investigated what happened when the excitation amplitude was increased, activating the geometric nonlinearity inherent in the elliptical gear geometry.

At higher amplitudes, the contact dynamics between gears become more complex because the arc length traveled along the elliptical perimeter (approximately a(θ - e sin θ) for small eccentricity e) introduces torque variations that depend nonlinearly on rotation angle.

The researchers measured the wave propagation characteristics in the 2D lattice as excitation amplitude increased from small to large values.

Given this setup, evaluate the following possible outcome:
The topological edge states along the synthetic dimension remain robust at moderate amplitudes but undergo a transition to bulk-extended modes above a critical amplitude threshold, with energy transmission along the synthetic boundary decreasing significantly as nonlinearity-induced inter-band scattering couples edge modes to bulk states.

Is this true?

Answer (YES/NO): NO